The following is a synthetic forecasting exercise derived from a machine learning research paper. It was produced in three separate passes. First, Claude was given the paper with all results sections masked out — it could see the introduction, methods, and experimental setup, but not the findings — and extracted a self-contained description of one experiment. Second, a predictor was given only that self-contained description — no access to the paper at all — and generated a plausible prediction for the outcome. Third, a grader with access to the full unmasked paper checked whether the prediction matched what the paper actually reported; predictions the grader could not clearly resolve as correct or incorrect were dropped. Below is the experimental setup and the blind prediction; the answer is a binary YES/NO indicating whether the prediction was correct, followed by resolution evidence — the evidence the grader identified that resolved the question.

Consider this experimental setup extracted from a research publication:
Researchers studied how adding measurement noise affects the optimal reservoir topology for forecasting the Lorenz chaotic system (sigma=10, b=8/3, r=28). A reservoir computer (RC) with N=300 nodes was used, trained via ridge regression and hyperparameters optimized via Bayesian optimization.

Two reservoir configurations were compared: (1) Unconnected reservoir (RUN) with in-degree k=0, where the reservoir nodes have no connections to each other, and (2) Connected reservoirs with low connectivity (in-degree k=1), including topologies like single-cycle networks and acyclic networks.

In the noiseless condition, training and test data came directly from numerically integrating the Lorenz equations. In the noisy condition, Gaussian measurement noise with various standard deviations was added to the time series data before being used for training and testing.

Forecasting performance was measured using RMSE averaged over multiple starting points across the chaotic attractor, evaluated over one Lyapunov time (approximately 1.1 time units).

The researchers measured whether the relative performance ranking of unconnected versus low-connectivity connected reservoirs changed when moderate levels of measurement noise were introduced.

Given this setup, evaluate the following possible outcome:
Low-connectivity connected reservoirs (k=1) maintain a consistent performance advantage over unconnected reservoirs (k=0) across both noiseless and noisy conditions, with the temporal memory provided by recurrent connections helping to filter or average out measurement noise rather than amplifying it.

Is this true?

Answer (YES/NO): NO